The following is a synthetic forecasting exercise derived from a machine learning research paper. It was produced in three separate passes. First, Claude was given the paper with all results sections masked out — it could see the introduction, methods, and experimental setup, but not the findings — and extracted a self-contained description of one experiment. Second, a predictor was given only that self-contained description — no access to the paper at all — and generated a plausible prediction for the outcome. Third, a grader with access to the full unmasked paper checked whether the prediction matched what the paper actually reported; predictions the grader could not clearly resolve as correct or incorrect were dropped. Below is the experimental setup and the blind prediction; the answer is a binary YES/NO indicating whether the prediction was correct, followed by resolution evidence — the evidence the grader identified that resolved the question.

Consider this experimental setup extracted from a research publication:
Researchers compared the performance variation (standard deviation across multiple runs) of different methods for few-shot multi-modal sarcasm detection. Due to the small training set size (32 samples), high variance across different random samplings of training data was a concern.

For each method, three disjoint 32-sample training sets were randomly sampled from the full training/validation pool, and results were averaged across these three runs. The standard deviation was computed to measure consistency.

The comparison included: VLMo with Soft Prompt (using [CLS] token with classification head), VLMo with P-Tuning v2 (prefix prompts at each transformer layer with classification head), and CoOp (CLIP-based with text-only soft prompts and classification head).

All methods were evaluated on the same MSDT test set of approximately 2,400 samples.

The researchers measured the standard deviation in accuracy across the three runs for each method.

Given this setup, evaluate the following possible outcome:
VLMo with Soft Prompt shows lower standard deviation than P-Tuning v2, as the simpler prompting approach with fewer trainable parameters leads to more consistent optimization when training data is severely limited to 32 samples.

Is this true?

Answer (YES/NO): YES